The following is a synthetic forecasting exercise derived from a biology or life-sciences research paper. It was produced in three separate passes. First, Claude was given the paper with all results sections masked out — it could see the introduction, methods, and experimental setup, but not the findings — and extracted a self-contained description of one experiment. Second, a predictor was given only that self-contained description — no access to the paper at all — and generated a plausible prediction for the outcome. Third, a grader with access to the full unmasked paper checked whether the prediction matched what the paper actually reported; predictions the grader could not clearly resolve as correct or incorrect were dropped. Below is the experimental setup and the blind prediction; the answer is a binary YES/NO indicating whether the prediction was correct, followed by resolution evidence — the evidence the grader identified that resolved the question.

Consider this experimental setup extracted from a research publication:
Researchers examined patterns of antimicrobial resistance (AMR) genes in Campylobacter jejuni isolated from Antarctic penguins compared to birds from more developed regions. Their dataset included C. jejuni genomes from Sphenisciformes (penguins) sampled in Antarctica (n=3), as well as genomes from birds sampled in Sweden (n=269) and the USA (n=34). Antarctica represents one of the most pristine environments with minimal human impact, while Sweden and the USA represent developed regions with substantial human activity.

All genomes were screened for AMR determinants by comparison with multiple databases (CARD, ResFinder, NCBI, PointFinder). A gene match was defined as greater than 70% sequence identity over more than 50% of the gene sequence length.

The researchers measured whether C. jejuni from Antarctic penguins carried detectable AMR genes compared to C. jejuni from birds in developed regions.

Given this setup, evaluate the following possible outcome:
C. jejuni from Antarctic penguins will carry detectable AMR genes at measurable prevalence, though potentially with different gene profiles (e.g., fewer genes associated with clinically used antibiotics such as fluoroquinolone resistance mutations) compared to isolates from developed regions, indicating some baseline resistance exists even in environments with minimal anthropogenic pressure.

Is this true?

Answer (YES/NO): YES